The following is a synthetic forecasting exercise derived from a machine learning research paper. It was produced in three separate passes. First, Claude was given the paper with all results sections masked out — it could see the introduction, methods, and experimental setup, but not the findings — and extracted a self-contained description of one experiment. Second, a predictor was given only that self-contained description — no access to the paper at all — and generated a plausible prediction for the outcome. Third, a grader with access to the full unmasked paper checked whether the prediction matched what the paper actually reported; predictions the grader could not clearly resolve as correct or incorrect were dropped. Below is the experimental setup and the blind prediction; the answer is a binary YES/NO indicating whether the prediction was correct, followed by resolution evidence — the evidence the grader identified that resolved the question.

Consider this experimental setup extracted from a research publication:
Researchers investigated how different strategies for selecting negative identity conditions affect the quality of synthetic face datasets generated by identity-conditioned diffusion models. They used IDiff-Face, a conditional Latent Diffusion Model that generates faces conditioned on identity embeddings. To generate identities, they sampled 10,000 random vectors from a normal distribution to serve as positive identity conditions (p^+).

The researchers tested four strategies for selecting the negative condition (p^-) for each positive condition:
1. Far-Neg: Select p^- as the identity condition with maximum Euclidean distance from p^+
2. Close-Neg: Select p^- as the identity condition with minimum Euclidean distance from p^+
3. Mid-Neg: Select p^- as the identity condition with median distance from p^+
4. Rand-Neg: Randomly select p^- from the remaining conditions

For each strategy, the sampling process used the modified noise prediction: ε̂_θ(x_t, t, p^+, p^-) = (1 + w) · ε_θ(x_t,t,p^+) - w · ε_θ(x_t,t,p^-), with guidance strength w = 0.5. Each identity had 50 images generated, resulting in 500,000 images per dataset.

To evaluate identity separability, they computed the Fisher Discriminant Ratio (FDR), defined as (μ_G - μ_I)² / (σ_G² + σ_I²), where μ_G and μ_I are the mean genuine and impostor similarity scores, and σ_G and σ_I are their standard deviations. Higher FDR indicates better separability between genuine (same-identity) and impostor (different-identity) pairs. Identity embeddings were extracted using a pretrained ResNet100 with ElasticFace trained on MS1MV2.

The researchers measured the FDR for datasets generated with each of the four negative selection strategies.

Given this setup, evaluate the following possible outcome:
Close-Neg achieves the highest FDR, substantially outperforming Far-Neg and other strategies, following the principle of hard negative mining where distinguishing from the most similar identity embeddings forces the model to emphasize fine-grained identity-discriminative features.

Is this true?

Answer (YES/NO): NO